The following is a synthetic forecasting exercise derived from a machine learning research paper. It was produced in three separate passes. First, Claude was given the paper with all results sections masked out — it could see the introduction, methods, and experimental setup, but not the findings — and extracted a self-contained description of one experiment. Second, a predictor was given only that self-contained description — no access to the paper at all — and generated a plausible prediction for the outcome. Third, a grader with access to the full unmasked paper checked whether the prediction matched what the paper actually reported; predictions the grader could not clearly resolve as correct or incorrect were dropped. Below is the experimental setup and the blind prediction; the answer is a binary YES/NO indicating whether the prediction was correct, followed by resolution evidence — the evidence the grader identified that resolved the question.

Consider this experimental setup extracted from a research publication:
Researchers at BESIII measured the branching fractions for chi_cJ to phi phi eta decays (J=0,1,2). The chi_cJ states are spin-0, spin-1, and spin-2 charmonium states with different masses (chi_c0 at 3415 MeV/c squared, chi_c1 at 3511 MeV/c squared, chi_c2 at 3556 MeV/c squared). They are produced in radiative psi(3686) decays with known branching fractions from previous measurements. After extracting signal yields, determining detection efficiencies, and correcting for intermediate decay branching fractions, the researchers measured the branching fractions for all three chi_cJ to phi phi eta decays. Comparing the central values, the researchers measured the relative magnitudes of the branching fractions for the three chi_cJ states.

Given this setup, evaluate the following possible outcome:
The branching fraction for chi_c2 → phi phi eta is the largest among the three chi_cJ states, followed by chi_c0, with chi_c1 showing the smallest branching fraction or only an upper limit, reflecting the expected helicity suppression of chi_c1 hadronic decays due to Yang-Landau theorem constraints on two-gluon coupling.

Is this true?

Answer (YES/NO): NO